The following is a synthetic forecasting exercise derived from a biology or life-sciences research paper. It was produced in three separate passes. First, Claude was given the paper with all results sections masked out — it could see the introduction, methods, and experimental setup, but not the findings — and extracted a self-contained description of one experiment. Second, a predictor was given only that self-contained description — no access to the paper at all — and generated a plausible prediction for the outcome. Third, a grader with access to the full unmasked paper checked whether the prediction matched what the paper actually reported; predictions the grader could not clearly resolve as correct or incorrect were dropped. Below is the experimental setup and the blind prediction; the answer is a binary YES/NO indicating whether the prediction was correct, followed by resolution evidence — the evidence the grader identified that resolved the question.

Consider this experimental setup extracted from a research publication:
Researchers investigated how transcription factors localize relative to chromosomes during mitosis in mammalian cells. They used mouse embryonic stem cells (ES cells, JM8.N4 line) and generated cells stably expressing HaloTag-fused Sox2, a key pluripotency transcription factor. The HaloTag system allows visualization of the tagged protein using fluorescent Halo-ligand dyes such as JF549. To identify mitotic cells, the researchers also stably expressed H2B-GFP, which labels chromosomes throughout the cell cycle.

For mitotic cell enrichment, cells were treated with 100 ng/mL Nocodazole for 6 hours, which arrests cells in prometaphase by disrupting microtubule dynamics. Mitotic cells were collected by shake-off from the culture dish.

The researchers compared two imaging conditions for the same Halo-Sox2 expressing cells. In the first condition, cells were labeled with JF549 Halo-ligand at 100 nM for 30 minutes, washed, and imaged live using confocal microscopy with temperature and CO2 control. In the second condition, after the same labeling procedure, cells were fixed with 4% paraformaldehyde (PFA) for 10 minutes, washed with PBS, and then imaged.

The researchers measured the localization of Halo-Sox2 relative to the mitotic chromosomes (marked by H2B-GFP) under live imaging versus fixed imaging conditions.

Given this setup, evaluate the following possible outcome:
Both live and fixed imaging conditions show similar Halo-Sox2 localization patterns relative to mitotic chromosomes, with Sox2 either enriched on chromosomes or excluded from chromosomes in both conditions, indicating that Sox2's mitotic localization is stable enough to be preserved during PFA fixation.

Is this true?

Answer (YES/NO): NO